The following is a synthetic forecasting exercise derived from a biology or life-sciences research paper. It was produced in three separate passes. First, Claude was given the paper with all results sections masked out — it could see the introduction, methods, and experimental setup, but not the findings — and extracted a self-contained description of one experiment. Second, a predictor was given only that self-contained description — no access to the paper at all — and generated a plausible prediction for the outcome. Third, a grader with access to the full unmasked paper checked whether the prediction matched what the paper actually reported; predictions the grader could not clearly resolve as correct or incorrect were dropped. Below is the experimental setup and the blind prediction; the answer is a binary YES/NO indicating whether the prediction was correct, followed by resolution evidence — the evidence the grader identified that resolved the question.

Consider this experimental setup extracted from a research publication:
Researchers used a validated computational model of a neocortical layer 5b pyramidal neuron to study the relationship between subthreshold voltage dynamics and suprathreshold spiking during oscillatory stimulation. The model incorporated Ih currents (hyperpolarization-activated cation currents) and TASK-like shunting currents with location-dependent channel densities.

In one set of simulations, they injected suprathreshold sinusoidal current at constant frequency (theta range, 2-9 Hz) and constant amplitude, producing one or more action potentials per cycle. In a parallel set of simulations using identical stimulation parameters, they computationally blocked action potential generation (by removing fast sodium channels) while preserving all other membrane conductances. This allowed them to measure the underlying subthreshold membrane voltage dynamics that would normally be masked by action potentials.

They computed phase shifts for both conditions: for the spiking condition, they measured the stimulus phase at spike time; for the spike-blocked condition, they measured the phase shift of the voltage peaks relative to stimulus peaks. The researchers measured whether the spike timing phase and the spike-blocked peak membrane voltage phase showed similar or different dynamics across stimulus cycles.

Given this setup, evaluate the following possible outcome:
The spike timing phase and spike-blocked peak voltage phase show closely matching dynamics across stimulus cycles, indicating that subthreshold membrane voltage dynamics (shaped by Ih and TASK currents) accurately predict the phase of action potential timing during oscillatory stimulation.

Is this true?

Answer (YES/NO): NO